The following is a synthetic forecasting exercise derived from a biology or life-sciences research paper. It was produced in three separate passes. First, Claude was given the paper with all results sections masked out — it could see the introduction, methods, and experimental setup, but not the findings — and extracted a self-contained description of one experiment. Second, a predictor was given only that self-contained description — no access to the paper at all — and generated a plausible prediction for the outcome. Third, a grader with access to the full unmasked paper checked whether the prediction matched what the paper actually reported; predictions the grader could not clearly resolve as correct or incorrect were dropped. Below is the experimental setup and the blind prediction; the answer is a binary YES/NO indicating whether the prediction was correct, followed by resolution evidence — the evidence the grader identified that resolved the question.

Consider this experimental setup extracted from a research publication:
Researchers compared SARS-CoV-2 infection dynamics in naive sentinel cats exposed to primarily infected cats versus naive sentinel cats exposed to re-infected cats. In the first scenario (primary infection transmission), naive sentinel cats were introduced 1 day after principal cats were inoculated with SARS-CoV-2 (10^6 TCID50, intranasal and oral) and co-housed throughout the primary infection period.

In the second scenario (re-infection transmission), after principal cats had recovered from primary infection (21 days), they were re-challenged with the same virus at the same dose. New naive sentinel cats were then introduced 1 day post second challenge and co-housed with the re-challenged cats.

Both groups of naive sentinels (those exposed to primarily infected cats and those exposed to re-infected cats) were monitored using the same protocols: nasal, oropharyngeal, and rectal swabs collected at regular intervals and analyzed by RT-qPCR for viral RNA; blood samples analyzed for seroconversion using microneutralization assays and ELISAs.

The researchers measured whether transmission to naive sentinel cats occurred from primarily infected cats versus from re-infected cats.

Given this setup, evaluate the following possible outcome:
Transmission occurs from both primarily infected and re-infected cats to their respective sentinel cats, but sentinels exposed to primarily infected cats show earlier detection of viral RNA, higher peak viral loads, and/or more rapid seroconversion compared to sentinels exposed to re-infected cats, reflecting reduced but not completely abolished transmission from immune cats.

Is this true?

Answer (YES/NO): NO